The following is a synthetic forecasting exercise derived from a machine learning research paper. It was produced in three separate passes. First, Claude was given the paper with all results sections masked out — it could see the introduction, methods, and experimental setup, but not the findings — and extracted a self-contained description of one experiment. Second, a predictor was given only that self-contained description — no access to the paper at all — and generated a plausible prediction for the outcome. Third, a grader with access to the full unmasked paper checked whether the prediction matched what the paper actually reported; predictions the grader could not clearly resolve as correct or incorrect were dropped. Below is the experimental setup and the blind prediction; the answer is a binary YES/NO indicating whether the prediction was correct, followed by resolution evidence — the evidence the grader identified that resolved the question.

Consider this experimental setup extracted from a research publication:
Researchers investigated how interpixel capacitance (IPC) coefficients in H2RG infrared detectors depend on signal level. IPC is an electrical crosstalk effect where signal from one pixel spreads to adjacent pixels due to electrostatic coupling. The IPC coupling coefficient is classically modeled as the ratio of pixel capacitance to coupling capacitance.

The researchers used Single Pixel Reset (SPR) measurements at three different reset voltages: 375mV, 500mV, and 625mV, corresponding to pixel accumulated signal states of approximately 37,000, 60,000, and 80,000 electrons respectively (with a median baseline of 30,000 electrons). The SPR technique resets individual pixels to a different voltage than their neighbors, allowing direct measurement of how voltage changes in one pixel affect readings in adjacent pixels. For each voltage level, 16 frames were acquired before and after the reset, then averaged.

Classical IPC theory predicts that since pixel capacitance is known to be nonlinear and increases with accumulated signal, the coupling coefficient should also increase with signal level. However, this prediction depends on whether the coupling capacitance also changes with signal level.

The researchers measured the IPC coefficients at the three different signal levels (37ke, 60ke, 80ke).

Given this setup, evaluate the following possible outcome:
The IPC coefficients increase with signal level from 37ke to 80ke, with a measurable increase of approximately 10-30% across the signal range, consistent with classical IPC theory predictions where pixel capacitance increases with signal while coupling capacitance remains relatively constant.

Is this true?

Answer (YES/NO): NO